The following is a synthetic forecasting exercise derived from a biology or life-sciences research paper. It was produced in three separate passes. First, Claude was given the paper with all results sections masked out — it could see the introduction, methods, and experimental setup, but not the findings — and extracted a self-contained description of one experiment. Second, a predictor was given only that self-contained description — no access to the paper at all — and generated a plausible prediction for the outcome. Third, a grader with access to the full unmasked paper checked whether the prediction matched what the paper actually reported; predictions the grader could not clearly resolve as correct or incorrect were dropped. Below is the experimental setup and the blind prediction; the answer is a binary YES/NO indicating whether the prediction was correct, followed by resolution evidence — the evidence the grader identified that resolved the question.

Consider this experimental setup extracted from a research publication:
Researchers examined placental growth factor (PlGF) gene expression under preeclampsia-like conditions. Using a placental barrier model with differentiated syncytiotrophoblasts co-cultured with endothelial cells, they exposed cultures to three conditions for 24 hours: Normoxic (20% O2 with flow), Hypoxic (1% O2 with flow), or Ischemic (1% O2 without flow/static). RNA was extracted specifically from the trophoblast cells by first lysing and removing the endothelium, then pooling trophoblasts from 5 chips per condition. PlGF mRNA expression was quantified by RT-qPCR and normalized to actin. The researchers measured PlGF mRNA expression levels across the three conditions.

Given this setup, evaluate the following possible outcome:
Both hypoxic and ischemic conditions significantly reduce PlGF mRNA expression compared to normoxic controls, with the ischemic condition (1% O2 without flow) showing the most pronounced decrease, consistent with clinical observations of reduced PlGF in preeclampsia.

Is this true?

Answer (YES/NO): NO